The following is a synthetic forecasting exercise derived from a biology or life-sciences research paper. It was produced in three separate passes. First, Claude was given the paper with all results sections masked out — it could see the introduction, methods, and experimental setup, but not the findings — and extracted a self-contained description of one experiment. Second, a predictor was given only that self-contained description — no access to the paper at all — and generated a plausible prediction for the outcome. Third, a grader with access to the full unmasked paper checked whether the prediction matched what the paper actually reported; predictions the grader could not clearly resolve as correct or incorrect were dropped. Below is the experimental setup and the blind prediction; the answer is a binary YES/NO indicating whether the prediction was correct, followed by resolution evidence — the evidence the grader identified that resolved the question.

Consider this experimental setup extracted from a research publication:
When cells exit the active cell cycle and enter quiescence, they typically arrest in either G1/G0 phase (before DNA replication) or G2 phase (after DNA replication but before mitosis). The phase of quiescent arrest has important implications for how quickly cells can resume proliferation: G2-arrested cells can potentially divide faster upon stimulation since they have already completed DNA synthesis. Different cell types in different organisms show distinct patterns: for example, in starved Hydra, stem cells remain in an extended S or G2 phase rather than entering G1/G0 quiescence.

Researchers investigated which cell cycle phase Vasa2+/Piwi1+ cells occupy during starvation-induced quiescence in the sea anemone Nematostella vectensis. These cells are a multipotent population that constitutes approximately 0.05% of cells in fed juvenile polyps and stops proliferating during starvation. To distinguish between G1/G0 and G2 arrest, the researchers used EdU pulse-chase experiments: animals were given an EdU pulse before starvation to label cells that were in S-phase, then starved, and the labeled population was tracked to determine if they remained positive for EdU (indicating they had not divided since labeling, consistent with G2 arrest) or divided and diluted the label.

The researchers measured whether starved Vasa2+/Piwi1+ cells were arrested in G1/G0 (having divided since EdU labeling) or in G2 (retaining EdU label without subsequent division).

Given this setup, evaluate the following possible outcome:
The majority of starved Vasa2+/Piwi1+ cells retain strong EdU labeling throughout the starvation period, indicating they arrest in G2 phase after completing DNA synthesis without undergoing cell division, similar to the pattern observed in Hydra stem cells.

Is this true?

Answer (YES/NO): NO